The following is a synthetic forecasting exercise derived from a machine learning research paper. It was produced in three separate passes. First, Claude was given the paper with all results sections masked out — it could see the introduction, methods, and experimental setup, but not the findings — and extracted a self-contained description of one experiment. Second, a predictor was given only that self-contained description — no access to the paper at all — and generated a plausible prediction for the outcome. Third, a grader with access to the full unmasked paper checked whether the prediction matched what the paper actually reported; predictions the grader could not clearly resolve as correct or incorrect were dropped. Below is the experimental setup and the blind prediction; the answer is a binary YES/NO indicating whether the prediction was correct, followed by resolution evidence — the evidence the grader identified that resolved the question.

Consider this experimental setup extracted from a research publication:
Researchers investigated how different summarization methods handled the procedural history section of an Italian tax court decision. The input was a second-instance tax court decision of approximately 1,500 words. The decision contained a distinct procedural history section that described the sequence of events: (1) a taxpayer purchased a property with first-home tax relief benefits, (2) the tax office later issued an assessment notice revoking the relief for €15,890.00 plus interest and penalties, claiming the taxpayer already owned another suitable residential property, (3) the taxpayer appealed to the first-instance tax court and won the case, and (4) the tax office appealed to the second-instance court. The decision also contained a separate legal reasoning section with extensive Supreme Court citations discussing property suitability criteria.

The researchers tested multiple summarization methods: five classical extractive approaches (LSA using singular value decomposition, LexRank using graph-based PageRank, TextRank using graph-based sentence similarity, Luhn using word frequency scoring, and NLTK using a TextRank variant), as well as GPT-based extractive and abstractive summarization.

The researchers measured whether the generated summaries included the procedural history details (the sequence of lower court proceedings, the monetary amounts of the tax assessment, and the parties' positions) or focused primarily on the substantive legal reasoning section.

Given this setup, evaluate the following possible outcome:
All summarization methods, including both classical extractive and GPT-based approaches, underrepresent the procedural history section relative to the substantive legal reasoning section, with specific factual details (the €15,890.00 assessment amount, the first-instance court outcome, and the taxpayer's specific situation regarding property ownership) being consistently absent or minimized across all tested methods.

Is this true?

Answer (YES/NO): NO